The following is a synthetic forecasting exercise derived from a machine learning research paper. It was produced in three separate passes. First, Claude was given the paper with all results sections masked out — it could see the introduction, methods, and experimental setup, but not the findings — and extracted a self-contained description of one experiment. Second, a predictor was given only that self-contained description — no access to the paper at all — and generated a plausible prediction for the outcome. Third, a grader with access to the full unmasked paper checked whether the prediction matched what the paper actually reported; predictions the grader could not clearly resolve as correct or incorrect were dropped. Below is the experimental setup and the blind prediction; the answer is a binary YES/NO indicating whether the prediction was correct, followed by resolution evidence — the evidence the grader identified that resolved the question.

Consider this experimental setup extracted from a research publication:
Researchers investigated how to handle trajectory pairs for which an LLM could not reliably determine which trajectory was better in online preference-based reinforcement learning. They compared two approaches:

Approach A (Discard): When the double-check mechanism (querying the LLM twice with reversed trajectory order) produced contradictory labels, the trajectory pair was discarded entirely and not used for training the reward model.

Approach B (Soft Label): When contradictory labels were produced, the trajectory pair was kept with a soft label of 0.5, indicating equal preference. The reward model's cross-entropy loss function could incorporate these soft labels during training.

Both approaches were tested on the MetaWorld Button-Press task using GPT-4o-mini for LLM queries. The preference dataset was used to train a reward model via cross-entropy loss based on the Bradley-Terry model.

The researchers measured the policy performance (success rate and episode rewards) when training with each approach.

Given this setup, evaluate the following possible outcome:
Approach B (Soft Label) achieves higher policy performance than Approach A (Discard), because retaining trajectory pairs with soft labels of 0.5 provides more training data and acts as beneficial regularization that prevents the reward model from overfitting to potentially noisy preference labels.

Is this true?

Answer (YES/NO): NO